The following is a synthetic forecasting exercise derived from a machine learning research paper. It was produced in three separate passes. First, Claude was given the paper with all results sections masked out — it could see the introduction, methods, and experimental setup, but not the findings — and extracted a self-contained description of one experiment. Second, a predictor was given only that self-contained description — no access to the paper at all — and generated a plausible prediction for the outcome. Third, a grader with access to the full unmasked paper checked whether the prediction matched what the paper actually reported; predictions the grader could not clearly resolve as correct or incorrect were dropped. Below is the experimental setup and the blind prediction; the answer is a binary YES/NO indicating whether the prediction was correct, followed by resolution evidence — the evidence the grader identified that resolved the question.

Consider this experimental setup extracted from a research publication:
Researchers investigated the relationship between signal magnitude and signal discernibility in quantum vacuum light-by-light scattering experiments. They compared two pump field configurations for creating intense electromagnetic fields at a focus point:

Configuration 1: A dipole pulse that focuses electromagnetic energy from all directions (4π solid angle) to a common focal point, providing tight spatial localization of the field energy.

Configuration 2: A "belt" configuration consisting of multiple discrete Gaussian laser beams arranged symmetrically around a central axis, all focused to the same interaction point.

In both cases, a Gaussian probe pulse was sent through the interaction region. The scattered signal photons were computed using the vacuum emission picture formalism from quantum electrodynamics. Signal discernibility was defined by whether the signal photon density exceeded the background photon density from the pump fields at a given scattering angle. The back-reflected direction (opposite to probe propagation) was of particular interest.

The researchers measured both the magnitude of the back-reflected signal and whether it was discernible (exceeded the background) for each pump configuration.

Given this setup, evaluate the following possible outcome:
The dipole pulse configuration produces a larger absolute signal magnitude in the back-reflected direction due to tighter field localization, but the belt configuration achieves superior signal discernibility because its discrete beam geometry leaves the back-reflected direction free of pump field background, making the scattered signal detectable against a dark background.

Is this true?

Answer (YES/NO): YES